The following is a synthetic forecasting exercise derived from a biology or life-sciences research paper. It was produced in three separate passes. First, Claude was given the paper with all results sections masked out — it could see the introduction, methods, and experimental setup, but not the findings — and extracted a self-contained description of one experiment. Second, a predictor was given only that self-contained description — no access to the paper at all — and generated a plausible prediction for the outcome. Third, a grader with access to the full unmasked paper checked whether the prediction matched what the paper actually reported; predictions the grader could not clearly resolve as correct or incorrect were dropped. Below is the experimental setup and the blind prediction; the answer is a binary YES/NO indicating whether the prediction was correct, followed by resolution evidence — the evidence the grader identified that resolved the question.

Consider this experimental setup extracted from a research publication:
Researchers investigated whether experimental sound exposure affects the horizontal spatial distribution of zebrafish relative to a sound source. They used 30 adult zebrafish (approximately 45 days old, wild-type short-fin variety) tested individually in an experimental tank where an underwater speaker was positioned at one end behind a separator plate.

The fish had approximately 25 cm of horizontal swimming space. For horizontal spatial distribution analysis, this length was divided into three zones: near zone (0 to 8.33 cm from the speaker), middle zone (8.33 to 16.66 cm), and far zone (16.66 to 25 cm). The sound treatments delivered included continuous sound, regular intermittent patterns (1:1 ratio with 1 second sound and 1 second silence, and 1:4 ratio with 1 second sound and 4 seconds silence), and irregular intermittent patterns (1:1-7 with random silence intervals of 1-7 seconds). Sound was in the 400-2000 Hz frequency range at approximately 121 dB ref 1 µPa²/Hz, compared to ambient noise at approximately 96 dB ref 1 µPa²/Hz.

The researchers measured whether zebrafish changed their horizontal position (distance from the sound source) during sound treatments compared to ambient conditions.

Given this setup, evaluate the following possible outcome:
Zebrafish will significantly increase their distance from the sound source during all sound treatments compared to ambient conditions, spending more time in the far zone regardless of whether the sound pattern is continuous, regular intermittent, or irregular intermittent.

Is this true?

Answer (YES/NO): NO